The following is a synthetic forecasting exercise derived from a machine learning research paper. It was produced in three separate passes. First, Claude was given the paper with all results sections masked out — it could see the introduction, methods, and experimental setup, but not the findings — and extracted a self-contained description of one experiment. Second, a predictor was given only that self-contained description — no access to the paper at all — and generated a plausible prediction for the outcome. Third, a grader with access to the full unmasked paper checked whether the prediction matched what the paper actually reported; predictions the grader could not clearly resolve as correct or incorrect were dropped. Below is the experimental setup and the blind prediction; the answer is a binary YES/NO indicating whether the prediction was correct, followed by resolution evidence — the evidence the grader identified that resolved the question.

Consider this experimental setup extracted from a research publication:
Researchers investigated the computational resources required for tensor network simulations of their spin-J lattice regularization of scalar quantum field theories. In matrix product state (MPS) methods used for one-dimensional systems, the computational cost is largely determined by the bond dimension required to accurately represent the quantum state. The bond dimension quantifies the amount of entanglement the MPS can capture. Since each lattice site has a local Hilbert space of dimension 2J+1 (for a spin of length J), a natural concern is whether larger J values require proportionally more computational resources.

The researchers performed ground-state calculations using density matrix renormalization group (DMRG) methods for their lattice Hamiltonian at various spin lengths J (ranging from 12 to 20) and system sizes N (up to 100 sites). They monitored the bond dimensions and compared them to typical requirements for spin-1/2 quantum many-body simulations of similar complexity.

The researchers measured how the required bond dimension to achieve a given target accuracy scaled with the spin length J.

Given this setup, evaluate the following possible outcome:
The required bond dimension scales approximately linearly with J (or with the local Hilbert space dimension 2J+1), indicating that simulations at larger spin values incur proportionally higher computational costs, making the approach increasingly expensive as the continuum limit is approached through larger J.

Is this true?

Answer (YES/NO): NO